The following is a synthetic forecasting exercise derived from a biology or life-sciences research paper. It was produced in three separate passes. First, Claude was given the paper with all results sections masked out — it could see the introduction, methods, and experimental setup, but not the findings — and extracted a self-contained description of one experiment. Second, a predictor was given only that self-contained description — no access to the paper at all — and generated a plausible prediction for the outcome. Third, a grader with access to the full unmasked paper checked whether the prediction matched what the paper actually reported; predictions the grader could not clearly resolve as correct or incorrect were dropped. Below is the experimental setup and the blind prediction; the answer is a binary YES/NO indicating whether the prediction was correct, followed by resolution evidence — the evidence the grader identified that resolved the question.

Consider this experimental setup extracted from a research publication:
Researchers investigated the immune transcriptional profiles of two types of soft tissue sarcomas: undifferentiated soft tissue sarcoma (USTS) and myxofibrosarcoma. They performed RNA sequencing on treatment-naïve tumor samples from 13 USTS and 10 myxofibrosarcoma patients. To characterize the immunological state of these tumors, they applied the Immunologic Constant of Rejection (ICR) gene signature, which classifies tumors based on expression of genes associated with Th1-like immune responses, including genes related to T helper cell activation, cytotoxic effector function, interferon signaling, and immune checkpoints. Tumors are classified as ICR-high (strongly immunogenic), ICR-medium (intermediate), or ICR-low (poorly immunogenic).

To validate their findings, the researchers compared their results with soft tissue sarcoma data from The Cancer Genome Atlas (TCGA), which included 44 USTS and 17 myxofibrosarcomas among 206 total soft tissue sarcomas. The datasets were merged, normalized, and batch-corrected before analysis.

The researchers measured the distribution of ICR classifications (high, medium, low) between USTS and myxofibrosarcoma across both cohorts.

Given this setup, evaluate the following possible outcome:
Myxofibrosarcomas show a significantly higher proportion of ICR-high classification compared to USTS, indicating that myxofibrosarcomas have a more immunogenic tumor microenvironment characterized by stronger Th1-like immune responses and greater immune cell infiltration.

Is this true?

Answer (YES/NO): NO